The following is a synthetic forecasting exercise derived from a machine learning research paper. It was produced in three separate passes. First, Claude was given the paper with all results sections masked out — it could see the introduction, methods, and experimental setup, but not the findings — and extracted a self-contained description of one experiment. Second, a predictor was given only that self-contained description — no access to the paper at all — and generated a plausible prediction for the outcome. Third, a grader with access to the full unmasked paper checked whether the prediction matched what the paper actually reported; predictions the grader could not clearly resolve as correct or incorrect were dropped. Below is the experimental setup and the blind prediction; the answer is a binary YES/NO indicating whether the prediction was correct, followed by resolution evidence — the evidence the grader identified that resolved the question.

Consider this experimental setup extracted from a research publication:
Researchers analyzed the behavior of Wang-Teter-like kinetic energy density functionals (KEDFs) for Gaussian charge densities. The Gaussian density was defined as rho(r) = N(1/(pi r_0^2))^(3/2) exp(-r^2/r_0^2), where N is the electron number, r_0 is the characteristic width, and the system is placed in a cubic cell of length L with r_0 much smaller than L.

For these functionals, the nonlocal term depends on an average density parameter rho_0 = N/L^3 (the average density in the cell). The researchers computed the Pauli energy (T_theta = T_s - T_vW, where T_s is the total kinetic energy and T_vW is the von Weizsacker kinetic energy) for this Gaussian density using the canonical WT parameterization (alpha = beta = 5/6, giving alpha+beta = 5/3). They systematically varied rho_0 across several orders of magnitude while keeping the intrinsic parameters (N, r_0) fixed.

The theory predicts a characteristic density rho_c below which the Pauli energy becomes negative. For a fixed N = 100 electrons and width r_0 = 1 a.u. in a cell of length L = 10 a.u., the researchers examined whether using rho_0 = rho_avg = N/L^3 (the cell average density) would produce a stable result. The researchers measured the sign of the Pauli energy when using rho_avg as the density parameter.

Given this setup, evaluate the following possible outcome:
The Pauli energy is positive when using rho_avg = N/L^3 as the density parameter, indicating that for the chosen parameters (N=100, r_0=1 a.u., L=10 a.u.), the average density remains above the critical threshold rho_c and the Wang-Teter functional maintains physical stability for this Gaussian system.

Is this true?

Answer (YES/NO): YES